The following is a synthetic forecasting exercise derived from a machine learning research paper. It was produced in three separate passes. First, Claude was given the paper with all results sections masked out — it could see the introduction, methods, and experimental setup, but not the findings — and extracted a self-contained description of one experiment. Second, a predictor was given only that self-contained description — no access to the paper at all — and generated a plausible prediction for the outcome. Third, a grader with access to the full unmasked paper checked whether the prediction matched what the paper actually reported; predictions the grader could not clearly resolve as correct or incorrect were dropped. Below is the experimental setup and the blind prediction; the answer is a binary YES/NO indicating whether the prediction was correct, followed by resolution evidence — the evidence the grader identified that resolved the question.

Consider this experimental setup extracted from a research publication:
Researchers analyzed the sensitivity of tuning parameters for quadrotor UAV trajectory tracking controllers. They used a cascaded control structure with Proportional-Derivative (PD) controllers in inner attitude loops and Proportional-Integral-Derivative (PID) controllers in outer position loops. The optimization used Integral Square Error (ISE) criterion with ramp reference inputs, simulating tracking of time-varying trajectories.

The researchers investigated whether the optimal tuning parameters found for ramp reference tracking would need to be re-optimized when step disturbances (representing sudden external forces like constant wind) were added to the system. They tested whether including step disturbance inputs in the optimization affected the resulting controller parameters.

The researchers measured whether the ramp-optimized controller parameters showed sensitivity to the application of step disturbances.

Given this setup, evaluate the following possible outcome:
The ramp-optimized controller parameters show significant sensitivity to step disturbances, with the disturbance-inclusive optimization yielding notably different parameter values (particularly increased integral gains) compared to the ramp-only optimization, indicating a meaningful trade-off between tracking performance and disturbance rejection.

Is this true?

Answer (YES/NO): NO